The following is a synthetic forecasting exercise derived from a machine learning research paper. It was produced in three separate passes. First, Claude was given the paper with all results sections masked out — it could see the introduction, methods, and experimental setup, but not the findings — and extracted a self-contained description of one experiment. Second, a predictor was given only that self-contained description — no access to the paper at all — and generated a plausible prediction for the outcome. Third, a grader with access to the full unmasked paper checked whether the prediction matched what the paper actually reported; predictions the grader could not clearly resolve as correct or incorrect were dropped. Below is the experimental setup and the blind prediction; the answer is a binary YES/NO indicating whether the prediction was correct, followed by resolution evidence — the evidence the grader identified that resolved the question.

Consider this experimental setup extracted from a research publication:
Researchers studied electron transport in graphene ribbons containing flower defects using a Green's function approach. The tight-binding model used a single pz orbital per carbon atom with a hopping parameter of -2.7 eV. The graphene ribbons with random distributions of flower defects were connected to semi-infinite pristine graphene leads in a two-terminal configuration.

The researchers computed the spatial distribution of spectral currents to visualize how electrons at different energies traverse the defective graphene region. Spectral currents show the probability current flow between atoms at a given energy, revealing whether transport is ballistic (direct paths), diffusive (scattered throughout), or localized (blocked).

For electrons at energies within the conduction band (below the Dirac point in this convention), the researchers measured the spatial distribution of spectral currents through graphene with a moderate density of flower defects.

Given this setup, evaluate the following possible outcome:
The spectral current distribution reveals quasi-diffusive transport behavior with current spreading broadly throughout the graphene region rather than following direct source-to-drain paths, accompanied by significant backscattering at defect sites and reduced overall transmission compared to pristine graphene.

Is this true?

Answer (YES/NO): NO